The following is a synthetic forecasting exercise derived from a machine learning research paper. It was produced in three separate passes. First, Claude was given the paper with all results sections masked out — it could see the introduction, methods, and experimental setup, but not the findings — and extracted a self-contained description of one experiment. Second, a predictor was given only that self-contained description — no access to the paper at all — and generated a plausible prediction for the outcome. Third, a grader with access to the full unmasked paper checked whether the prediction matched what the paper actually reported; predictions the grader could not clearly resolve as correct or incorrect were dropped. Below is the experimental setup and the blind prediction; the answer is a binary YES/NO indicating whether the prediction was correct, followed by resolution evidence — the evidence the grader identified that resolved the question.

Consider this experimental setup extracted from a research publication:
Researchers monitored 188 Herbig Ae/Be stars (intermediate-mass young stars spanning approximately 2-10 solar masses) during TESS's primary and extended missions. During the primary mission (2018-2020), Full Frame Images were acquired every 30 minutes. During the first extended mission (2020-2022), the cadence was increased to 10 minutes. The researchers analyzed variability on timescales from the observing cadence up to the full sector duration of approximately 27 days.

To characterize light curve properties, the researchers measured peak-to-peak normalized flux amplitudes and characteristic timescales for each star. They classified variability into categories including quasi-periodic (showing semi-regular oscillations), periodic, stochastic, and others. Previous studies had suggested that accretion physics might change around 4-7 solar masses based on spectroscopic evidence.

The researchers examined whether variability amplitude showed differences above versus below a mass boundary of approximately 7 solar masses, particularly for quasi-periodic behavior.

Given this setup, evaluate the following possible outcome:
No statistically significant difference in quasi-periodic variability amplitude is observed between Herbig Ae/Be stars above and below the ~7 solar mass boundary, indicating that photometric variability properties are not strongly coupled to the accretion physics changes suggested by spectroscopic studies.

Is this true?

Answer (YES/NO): NO